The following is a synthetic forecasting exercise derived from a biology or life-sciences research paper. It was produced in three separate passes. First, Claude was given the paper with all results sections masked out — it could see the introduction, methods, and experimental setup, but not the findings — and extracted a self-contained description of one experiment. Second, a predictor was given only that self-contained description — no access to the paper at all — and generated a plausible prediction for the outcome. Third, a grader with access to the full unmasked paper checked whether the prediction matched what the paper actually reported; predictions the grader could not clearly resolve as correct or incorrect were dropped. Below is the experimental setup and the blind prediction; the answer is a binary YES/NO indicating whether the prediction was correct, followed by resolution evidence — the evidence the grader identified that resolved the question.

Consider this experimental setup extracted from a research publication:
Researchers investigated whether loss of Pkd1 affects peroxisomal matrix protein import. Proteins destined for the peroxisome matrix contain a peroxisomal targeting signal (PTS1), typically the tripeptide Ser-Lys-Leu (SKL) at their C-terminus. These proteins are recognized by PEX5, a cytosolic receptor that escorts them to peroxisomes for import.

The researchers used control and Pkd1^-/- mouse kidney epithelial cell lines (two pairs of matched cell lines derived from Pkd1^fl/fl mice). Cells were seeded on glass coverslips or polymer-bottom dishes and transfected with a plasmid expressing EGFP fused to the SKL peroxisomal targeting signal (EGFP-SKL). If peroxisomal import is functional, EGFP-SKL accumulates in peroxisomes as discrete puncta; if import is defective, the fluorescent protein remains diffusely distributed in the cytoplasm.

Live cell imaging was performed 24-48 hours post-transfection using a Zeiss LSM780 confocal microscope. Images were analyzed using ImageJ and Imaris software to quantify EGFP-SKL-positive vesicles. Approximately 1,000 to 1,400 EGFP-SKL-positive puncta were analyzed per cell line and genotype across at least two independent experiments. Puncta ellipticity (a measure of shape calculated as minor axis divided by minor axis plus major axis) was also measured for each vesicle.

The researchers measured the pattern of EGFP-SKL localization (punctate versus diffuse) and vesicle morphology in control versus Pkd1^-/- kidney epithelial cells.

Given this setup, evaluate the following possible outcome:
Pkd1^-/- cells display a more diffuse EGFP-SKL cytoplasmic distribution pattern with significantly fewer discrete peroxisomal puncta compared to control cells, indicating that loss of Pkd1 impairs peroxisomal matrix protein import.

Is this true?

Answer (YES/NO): NO